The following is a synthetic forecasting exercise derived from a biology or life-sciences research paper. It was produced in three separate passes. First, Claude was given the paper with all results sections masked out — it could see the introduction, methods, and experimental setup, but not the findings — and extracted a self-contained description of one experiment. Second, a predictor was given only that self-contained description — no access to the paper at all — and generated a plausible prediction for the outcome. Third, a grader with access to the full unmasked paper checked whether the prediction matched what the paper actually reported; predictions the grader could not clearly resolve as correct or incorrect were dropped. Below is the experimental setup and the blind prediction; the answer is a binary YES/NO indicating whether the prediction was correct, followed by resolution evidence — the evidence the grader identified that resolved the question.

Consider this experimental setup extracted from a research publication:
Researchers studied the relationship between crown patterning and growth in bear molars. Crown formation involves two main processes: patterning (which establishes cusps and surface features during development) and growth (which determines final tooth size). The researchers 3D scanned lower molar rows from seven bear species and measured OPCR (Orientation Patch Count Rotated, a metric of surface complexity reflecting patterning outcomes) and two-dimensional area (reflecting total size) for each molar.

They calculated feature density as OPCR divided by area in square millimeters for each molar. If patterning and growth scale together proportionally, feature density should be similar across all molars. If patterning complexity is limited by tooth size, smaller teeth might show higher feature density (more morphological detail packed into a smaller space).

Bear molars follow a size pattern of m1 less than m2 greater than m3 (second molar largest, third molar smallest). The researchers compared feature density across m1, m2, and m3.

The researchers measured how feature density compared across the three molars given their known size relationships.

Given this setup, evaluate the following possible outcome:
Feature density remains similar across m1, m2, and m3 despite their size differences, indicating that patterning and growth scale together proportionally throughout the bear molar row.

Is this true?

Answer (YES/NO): NO